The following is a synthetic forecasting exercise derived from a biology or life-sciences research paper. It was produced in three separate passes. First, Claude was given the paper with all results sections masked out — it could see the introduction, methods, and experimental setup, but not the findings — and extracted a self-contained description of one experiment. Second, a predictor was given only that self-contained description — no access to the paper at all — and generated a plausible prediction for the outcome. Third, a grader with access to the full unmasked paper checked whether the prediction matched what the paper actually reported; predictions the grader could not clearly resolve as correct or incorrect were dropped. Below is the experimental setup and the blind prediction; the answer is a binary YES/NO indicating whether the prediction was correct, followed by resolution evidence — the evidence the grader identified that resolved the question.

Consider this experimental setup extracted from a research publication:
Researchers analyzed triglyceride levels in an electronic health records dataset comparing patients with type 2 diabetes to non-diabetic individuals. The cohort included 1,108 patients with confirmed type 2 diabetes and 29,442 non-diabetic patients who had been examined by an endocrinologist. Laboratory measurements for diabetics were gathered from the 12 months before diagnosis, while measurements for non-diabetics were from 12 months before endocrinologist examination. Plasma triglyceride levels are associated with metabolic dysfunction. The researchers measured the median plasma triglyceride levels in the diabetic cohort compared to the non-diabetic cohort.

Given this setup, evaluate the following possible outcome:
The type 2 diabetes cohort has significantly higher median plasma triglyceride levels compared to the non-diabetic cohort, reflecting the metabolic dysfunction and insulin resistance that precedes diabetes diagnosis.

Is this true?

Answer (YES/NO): YES